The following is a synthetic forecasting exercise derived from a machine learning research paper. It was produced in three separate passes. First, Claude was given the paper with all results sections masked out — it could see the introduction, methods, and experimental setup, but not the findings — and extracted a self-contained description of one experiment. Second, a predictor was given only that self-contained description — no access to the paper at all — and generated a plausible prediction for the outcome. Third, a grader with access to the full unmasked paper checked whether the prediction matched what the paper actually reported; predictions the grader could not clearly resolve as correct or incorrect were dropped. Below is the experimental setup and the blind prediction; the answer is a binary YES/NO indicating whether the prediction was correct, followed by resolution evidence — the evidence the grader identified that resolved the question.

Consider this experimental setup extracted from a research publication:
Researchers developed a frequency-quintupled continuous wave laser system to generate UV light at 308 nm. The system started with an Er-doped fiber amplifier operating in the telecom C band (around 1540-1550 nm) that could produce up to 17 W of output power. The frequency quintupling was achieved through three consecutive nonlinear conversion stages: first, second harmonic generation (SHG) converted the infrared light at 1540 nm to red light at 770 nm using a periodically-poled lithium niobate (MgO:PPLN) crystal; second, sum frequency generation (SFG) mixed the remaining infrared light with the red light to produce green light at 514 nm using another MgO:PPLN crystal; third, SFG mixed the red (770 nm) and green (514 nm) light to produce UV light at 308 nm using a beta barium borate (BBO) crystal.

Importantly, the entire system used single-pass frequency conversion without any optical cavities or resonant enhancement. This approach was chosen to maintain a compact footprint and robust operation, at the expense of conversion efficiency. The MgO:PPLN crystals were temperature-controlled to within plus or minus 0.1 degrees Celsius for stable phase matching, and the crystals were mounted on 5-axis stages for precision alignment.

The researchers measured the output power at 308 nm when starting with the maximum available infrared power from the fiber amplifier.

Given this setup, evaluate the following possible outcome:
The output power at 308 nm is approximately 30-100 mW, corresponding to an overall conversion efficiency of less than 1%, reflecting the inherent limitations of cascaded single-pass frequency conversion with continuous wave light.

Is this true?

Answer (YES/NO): NO